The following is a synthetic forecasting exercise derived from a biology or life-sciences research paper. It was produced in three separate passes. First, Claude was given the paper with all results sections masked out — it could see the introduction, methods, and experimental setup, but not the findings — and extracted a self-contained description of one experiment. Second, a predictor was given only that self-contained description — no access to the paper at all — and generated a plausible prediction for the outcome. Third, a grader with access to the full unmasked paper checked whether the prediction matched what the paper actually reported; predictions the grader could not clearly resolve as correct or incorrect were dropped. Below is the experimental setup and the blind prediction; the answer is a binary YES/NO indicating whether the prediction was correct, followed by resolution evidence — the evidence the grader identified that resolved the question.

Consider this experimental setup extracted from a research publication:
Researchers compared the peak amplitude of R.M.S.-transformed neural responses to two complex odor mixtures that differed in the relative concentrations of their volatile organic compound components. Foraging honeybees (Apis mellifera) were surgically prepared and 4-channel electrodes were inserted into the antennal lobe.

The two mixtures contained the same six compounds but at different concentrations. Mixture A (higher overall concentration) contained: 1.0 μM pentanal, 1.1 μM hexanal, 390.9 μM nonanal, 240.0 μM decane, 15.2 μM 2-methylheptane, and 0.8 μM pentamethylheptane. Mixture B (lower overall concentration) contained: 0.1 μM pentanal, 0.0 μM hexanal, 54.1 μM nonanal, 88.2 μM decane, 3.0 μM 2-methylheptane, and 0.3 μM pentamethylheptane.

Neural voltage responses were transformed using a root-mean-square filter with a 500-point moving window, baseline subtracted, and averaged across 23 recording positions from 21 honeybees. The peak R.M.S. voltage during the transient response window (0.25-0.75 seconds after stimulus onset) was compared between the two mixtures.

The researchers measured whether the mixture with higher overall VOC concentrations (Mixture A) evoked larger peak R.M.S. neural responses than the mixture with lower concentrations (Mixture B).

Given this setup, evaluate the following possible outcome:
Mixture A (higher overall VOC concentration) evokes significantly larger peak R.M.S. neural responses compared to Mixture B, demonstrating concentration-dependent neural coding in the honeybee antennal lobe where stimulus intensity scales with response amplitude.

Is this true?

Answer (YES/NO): YES